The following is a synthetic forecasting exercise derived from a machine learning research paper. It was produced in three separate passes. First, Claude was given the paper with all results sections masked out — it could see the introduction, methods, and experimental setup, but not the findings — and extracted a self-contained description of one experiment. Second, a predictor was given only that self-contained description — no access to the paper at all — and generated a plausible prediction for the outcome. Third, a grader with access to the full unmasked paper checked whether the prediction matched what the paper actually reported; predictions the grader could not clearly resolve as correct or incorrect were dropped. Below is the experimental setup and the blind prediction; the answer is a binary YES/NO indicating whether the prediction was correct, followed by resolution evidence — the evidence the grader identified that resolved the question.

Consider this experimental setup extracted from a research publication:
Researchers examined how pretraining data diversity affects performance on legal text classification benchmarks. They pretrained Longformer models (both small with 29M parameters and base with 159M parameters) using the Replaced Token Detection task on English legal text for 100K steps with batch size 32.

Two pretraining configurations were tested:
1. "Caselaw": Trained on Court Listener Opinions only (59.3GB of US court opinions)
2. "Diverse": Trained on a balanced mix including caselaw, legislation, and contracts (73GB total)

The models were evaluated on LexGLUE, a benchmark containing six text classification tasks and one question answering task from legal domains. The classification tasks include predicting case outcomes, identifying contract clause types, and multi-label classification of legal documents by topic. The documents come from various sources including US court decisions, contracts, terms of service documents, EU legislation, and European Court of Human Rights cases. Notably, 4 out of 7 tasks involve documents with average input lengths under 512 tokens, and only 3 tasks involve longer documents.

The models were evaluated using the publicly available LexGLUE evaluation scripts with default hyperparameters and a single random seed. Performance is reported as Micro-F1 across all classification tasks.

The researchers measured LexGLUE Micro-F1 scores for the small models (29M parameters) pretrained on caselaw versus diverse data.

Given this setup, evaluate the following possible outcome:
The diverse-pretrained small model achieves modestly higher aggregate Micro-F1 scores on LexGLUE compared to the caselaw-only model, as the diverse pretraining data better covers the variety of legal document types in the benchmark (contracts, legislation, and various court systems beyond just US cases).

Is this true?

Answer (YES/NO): NO